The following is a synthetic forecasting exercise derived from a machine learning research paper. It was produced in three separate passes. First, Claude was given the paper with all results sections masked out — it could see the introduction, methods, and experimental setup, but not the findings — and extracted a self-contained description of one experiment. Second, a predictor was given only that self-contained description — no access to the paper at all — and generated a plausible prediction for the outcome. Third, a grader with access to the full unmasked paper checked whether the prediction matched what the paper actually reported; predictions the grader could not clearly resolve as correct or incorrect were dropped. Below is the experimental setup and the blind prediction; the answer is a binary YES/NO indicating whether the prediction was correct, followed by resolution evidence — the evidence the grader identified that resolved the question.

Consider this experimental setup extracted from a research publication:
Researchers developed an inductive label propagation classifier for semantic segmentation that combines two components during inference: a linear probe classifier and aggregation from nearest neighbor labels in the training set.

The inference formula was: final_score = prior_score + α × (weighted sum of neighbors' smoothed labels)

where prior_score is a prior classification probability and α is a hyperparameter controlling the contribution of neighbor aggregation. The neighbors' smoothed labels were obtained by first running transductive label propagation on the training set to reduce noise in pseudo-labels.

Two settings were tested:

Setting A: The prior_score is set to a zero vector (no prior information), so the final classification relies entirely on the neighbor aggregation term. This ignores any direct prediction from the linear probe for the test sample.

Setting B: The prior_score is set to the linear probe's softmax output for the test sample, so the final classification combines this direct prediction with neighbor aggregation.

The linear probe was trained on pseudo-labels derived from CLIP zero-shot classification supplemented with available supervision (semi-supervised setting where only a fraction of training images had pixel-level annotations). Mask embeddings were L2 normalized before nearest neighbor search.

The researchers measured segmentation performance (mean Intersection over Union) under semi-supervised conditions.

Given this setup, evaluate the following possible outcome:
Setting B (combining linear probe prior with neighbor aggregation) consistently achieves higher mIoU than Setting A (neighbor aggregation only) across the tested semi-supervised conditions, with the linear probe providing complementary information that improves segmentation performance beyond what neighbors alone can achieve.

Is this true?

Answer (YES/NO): YES